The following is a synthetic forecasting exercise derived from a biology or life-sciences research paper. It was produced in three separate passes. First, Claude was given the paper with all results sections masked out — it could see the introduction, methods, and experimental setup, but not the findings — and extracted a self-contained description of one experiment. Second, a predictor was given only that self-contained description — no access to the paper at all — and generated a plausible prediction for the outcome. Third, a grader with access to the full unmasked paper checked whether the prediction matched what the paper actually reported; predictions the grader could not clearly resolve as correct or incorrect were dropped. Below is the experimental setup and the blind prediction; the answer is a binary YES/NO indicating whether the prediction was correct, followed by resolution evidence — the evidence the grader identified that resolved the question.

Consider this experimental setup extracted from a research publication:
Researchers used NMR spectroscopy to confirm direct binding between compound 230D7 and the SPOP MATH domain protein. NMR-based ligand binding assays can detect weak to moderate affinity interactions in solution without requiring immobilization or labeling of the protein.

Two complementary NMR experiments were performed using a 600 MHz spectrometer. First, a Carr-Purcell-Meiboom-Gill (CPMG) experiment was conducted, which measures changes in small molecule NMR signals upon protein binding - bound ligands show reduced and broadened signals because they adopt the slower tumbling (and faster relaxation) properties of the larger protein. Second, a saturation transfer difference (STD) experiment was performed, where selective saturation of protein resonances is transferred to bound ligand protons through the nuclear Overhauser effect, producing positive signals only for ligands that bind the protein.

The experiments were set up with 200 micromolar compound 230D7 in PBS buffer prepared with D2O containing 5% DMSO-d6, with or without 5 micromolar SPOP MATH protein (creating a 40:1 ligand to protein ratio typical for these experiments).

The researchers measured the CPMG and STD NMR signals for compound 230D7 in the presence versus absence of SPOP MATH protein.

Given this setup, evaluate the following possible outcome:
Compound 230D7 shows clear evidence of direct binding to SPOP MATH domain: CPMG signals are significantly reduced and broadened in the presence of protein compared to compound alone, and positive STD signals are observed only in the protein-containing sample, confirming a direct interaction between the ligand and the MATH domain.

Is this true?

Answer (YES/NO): YES